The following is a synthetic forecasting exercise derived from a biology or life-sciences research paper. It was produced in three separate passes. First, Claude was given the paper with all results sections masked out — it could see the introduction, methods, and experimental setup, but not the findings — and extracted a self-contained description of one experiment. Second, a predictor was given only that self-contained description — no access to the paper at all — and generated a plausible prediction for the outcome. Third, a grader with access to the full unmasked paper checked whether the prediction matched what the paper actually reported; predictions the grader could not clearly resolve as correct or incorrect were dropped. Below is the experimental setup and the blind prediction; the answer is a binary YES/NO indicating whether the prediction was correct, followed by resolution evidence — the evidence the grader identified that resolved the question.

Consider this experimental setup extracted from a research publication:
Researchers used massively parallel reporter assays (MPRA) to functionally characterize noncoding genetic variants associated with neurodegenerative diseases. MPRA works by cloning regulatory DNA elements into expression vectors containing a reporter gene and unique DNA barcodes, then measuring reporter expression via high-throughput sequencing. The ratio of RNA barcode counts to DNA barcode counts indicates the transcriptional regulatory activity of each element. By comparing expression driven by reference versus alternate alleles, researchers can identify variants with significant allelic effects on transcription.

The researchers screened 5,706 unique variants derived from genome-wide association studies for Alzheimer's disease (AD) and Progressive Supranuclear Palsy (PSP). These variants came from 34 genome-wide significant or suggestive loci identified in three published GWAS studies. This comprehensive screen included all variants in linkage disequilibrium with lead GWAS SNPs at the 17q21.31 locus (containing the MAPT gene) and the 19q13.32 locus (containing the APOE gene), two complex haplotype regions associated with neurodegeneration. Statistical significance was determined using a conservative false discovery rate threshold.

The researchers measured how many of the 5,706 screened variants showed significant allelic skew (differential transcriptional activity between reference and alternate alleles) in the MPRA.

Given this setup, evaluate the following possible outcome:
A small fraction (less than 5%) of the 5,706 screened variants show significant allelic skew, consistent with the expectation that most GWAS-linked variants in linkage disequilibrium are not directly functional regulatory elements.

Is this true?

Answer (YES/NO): NO